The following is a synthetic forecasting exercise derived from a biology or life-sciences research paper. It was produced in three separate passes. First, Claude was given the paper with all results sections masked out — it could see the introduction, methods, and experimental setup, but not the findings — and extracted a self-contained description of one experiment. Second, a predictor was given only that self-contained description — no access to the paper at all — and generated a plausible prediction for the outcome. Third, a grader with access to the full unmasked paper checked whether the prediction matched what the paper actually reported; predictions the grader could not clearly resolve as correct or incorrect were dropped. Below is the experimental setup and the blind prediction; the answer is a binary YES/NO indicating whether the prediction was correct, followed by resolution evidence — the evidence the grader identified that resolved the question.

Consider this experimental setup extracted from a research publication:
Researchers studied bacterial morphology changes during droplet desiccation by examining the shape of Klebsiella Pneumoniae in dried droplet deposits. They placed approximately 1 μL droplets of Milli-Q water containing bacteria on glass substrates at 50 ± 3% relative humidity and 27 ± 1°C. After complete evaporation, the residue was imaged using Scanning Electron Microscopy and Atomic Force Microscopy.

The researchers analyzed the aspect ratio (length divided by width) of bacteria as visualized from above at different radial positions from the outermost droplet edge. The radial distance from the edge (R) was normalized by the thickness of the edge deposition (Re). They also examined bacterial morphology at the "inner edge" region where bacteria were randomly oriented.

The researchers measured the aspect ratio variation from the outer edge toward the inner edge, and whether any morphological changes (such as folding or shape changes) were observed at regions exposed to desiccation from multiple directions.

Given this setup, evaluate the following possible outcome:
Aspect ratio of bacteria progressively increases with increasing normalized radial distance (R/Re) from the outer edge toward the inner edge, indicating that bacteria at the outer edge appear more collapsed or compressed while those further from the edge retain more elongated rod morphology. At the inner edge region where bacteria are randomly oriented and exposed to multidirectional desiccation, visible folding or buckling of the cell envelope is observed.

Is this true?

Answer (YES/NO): NO